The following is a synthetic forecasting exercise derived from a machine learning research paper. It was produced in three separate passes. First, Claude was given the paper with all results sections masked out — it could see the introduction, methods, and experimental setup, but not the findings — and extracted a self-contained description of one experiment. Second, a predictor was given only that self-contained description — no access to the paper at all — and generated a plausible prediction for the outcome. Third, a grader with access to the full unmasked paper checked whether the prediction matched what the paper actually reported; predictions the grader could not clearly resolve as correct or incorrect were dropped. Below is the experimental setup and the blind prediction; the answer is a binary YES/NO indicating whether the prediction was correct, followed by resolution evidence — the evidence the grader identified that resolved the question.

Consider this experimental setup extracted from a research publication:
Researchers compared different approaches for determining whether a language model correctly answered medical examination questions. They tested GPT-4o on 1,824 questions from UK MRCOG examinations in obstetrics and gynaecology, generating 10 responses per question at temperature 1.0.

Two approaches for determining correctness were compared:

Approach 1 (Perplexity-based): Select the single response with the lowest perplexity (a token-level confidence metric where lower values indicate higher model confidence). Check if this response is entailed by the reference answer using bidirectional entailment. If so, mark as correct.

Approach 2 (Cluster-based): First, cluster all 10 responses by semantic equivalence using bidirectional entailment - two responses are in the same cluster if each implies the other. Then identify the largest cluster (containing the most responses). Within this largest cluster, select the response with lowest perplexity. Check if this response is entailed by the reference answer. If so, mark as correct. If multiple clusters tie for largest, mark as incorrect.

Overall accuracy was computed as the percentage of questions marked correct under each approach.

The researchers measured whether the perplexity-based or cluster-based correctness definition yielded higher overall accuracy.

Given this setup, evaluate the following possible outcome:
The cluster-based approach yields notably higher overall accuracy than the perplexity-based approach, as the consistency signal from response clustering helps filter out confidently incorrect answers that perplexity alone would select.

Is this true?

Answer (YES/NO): NO